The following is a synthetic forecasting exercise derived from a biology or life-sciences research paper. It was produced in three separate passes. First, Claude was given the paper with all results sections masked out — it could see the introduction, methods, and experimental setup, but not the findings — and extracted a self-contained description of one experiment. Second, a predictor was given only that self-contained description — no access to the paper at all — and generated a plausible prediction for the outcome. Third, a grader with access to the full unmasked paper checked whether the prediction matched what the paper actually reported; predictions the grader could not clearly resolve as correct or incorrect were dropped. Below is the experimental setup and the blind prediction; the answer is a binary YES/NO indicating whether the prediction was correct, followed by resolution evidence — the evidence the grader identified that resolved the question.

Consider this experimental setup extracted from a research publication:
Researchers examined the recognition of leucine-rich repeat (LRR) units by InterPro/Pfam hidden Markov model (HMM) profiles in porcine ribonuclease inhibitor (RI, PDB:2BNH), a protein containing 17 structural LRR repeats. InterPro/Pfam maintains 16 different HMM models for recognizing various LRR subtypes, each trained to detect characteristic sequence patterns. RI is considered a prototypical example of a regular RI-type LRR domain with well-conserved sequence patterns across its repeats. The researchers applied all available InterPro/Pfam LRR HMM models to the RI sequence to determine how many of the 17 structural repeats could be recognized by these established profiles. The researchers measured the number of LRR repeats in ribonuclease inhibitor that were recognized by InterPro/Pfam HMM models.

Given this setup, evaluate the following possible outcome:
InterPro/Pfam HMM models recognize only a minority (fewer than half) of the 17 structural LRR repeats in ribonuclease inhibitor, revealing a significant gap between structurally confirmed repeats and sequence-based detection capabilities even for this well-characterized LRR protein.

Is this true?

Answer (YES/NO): YES